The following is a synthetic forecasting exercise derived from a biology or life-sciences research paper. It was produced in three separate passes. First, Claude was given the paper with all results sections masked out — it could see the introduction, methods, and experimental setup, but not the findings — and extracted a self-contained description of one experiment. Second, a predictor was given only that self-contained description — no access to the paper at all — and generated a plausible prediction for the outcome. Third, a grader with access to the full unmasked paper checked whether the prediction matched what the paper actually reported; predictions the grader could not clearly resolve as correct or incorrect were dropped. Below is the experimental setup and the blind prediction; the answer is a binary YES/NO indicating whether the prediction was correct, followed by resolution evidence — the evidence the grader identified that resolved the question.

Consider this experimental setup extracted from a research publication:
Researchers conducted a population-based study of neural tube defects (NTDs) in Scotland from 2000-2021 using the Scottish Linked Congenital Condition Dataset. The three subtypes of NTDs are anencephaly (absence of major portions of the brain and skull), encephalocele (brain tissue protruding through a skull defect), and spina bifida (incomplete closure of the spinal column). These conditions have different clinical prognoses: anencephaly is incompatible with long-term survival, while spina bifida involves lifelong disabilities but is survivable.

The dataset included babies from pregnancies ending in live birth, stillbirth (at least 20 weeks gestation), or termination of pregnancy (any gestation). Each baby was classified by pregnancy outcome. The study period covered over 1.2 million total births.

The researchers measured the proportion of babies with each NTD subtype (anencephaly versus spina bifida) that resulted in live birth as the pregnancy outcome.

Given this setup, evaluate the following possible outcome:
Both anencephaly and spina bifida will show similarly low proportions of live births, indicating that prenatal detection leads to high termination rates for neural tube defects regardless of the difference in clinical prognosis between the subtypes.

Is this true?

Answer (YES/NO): NO